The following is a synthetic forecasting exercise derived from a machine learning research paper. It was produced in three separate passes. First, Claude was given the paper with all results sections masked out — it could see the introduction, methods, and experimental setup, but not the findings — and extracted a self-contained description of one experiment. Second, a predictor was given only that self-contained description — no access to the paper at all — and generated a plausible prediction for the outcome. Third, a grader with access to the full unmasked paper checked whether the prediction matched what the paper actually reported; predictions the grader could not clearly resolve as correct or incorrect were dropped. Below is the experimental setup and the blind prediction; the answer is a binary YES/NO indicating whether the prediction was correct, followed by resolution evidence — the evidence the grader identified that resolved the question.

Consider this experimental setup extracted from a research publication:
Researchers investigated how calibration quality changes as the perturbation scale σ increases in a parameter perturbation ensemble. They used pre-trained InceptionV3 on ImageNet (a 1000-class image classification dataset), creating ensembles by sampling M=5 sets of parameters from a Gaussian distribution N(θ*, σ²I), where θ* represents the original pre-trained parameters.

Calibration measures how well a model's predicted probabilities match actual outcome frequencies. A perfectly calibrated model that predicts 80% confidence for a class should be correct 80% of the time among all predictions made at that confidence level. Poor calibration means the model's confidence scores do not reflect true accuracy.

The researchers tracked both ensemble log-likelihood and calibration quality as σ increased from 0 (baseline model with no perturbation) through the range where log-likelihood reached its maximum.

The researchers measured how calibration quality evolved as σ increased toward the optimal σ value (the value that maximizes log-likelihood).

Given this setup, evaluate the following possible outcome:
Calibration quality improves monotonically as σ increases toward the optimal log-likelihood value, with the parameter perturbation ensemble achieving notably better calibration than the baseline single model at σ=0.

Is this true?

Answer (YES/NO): NO